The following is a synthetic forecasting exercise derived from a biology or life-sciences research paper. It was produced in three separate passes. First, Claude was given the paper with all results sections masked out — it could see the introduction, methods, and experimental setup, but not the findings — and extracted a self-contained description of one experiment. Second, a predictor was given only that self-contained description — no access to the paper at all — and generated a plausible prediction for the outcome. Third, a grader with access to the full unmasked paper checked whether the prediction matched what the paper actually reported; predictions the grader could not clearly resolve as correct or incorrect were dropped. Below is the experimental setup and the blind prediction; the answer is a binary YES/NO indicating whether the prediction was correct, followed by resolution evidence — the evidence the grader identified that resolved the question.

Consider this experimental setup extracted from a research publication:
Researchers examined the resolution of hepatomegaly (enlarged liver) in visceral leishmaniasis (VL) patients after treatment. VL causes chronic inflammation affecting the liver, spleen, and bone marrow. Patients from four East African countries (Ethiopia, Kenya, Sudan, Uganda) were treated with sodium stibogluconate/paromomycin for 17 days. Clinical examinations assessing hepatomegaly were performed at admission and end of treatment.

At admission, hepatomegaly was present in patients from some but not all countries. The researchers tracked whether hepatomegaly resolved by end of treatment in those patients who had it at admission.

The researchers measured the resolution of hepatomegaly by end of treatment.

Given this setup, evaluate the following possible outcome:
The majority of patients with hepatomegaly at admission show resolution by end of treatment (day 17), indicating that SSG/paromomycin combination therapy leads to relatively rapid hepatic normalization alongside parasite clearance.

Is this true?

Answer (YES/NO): YES